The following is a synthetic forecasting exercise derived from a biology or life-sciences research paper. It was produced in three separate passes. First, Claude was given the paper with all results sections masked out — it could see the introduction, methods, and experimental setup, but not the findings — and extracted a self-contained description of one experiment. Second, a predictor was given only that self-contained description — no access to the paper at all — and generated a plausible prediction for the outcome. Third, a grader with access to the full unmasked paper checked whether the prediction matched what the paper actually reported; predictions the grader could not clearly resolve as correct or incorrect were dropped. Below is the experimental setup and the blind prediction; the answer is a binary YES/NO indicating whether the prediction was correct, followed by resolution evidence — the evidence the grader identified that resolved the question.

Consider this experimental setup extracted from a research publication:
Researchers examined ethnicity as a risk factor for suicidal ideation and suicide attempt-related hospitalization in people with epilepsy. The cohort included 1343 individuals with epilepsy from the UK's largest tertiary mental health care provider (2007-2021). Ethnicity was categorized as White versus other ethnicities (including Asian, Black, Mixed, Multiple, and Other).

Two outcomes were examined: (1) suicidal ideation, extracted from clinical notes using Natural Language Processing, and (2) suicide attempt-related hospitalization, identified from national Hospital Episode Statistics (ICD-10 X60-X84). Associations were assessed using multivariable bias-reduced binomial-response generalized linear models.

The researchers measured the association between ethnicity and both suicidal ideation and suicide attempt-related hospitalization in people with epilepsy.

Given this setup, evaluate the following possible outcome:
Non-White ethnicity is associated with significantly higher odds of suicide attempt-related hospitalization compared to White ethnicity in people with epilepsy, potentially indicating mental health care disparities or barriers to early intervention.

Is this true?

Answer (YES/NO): NO